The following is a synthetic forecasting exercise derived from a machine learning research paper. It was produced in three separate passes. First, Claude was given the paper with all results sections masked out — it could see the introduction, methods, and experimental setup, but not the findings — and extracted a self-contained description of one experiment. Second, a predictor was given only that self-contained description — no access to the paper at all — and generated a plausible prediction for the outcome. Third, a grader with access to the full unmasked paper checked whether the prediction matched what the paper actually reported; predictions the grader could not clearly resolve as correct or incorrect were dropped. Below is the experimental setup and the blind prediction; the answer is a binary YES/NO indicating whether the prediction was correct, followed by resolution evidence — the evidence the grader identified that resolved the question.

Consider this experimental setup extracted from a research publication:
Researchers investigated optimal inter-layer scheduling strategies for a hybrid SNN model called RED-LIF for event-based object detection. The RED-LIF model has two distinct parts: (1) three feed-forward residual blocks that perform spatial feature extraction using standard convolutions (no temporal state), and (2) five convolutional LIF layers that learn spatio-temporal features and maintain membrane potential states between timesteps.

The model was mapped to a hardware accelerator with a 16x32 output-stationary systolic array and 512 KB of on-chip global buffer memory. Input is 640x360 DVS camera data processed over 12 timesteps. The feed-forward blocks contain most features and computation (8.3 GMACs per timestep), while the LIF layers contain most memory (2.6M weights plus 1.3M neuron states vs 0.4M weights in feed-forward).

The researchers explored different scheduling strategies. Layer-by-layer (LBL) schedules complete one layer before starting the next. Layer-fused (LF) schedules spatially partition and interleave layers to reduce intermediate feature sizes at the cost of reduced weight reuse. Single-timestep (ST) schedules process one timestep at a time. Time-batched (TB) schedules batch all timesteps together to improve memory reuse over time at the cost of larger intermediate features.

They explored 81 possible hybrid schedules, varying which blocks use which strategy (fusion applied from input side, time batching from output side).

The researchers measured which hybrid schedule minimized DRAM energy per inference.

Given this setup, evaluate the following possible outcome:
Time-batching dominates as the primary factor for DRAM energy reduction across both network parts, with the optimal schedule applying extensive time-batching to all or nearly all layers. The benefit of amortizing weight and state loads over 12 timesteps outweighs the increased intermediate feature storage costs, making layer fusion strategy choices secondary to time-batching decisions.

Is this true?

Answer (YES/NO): NO